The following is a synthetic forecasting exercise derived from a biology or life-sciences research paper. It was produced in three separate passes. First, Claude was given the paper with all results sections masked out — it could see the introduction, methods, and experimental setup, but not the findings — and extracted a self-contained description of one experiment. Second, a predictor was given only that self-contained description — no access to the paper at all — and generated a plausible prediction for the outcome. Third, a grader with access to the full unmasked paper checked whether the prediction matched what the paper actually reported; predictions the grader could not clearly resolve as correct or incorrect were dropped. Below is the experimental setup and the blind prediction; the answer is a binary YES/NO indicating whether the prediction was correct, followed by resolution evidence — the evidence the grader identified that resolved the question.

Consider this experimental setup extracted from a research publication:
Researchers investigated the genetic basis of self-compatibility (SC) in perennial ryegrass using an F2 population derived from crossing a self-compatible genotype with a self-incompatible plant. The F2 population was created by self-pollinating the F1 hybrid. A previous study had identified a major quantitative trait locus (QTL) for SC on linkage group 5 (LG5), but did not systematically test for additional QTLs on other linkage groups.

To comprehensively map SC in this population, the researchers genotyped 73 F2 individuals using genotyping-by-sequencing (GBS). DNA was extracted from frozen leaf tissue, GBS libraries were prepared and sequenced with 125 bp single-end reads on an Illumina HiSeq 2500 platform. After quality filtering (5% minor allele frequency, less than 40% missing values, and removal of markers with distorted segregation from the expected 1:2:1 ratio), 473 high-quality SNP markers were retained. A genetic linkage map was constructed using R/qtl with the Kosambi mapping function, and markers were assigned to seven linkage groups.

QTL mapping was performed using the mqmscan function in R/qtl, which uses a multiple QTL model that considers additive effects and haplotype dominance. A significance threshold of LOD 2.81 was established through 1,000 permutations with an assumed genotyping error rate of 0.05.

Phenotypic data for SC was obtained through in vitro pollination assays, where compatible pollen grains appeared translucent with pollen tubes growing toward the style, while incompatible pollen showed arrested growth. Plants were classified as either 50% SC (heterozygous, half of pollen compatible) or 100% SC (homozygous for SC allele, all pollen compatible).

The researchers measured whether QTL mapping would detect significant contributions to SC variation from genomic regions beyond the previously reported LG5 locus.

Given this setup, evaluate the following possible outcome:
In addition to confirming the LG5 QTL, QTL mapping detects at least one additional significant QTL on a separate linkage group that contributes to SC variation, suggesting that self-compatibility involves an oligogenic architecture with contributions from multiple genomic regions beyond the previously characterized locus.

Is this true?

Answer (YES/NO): NO